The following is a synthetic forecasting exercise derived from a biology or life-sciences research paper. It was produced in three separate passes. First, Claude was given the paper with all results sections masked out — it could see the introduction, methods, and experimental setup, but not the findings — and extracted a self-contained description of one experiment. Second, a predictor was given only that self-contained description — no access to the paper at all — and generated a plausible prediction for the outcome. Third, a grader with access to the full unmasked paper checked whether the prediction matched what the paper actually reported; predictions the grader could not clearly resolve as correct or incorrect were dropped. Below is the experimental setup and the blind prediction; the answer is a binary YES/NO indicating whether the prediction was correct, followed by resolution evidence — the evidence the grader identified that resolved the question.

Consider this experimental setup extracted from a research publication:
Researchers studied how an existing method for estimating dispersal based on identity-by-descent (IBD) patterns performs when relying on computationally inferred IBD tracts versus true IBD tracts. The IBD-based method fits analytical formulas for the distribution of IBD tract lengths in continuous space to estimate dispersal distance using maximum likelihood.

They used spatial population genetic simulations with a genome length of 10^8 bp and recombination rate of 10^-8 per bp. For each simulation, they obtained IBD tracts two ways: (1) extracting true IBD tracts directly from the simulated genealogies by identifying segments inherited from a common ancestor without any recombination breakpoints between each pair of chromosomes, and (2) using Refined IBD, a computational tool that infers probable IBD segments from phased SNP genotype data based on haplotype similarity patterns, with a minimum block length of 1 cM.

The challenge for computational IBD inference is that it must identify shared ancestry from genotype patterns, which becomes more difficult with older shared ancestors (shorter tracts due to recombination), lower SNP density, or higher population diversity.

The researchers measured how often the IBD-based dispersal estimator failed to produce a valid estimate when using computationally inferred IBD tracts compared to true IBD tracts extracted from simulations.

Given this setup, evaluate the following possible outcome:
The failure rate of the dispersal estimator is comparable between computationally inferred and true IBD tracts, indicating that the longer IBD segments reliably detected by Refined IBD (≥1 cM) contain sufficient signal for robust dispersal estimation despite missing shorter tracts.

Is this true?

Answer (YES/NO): NO